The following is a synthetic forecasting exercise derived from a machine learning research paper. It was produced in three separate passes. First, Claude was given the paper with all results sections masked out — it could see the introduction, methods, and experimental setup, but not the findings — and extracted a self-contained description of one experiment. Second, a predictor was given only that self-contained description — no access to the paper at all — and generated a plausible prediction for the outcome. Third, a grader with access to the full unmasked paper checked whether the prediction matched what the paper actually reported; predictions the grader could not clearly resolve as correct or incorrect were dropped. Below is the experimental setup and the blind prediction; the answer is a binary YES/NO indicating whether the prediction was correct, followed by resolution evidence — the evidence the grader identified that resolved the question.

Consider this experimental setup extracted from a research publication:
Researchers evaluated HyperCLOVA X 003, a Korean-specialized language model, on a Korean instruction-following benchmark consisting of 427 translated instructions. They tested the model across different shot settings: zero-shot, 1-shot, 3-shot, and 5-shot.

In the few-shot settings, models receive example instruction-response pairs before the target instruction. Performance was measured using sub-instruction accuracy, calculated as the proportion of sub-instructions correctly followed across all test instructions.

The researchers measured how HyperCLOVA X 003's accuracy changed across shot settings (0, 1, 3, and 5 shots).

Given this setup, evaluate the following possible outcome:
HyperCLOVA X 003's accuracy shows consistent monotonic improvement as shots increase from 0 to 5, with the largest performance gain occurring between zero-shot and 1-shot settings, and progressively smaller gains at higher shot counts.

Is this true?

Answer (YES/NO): NO